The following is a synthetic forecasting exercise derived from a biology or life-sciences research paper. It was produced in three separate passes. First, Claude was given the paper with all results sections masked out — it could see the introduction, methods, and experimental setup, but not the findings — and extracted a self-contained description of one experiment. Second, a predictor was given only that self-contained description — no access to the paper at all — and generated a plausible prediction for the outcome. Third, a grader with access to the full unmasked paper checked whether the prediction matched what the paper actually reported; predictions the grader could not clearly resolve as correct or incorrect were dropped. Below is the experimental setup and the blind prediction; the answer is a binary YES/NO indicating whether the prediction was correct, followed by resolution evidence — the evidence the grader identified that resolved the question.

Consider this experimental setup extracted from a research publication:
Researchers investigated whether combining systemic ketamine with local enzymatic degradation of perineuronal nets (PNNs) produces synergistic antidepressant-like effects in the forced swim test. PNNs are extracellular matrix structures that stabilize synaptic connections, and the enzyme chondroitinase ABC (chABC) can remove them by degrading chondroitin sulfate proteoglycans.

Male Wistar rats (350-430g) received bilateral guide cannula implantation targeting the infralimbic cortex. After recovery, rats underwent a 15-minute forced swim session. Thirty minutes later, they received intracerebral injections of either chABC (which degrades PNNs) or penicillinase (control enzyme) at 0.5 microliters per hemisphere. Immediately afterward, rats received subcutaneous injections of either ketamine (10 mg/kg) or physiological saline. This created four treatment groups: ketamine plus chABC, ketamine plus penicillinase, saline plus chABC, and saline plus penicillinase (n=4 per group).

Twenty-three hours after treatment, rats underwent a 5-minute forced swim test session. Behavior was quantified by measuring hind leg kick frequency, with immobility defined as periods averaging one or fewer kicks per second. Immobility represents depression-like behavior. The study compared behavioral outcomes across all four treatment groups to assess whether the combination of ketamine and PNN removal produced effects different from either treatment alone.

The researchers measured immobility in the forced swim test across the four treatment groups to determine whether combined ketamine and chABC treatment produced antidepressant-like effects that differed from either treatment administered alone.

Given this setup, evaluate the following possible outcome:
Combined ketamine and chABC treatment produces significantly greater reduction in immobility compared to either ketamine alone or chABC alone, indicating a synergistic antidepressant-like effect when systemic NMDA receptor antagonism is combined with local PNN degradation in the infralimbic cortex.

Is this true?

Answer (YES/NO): NO